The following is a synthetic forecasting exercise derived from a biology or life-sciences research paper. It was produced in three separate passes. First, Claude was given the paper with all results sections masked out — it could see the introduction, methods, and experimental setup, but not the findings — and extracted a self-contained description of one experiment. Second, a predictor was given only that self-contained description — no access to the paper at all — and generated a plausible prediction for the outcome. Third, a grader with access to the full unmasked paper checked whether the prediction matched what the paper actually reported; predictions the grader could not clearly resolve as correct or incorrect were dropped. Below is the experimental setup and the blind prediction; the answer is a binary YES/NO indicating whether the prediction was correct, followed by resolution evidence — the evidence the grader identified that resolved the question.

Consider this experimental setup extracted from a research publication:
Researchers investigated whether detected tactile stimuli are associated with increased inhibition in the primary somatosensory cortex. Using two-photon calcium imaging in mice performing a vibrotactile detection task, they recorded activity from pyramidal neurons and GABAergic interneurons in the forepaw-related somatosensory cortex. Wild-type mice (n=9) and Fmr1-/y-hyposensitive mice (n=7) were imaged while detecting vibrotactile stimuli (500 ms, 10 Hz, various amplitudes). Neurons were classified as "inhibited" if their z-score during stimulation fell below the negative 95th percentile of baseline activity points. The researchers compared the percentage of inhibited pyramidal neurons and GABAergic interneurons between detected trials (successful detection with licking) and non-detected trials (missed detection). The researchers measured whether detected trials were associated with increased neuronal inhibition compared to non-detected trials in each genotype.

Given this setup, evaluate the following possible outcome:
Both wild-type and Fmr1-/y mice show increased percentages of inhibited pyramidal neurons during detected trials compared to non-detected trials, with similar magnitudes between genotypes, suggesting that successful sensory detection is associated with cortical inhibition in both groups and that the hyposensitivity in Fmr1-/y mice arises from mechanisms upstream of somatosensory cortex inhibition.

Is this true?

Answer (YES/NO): NO